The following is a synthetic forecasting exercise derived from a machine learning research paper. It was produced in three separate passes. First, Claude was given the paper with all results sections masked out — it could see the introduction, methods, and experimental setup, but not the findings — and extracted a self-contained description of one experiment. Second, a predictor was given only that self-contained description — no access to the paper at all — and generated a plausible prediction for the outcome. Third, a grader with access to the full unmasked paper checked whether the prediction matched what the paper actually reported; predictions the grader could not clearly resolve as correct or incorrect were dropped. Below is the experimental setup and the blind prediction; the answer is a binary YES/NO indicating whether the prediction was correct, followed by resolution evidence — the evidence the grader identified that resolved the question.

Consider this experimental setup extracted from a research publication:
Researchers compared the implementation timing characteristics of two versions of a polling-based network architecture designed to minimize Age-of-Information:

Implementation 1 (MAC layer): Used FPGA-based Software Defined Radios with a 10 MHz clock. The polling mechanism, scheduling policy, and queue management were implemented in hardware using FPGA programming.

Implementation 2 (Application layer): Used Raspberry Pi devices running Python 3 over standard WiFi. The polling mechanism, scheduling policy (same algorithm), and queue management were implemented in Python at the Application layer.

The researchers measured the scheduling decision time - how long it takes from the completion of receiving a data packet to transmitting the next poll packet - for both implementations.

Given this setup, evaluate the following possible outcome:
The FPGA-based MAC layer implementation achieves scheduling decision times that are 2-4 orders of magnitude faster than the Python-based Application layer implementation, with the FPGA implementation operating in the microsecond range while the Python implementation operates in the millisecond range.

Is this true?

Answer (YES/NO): YES